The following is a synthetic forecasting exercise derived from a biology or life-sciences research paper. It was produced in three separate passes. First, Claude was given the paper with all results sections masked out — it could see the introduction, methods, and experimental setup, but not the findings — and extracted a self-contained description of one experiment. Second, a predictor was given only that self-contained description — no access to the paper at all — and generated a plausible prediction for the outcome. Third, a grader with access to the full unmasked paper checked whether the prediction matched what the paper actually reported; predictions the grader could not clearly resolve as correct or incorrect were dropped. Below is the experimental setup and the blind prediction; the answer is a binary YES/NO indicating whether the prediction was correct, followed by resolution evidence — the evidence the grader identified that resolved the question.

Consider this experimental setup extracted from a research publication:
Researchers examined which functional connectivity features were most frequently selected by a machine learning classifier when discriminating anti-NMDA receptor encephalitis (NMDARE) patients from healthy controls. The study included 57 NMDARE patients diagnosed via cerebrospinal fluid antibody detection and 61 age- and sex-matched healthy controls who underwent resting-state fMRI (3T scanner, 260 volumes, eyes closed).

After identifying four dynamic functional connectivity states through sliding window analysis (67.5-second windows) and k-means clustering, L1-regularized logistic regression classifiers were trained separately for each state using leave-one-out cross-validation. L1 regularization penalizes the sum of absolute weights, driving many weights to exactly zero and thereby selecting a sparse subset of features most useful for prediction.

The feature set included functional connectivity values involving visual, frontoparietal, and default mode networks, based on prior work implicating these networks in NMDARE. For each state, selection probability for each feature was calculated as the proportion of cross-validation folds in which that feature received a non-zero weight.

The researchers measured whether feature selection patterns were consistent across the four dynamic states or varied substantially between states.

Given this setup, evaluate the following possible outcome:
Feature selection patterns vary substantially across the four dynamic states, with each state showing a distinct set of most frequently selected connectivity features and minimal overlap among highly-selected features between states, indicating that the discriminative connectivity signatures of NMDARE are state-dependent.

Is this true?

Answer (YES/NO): NO